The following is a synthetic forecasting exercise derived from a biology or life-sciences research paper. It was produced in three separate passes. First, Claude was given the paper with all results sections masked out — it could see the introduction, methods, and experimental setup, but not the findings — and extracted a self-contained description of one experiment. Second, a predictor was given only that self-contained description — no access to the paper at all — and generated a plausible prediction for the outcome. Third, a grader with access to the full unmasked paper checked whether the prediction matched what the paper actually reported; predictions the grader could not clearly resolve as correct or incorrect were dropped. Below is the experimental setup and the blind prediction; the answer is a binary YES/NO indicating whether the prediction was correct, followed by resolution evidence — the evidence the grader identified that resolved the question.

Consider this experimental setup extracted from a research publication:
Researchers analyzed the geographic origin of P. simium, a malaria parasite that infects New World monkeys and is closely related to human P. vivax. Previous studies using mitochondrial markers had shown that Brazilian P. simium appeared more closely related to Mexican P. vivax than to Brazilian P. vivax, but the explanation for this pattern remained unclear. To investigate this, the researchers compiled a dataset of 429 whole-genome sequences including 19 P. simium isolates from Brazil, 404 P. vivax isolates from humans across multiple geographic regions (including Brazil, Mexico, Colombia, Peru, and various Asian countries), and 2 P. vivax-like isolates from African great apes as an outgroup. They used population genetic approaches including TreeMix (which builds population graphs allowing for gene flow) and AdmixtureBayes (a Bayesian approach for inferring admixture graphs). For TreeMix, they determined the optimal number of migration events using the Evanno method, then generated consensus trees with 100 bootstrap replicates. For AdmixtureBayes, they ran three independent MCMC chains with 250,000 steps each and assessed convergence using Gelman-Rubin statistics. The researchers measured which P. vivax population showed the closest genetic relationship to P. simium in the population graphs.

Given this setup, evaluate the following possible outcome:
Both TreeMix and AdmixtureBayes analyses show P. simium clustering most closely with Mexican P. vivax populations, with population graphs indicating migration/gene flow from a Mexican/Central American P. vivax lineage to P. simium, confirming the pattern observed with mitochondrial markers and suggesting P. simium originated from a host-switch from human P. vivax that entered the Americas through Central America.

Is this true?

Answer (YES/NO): YES